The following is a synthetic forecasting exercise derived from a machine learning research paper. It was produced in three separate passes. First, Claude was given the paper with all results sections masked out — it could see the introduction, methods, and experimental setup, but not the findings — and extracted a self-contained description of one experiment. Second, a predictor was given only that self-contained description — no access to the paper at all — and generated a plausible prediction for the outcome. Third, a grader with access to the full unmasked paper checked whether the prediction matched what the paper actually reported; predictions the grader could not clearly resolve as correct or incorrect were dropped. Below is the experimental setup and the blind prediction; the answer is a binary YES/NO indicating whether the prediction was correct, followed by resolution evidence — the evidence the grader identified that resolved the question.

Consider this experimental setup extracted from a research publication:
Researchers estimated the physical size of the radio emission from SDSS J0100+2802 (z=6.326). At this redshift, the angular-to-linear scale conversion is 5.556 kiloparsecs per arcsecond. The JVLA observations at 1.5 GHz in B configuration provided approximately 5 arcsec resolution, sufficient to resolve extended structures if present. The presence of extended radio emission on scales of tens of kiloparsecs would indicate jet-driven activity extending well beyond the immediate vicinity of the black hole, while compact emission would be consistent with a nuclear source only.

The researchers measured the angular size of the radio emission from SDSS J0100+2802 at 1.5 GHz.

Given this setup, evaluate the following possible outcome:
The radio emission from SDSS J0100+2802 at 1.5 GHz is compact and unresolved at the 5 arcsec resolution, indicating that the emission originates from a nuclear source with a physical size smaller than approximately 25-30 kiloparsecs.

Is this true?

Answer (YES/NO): NO